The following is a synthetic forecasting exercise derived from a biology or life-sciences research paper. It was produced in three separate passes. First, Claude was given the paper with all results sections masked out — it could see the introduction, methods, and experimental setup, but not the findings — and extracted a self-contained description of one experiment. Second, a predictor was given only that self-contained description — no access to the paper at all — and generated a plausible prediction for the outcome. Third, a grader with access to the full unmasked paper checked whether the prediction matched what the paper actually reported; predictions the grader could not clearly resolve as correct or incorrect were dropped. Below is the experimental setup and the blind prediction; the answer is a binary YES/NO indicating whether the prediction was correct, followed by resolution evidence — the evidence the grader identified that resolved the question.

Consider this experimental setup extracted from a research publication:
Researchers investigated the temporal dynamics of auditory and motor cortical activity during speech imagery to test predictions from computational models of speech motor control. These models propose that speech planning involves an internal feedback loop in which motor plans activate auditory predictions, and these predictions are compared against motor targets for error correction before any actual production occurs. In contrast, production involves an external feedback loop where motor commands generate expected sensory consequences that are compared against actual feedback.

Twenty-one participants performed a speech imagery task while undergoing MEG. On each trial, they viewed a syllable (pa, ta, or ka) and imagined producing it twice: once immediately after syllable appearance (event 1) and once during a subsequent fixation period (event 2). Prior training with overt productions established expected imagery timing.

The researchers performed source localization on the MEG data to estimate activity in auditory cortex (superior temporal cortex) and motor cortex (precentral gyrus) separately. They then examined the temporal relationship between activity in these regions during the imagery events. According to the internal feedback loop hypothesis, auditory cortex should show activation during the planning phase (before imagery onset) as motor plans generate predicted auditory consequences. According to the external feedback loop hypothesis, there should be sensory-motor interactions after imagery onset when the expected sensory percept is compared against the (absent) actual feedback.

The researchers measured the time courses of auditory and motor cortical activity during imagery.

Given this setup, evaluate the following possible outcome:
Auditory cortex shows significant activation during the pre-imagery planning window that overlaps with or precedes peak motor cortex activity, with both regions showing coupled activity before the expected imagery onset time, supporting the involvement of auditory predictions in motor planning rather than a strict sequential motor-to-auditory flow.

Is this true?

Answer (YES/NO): YES